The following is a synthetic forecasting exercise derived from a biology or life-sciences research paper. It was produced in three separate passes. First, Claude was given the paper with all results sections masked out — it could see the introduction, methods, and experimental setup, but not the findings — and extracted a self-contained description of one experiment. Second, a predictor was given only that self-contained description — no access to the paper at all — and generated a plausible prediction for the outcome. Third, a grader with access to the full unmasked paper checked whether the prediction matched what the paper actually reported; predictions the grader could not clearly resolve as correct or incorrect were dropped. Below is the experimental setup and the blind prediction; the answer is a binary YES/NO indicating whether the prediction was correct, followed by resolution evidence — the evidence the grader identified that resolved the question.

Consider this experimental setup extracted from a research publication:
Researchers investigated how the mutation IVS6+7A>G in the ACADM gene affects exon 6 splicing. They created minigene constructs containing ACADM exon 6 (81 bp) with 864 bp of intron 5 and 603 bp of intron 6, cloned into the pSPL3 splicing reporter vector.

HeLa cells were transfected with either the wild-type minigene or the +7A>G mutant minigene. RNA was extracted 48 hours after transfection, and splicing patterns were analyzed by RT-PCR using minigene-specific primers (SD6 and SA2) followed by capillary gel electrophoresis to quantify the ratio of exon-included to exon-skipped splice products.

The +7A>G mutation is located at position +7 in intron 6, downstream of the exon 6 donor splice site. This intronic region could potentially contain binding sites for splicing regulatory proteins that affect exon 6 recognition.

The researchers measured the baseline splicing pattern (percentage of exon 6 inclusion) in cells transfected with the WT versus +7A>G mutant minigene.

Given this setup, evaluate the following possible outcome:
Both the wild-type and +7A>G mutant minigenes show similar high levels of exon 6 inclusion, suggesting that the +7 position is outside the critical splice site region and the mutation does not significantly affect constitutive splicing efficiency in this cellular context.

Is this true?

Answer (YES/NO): NO